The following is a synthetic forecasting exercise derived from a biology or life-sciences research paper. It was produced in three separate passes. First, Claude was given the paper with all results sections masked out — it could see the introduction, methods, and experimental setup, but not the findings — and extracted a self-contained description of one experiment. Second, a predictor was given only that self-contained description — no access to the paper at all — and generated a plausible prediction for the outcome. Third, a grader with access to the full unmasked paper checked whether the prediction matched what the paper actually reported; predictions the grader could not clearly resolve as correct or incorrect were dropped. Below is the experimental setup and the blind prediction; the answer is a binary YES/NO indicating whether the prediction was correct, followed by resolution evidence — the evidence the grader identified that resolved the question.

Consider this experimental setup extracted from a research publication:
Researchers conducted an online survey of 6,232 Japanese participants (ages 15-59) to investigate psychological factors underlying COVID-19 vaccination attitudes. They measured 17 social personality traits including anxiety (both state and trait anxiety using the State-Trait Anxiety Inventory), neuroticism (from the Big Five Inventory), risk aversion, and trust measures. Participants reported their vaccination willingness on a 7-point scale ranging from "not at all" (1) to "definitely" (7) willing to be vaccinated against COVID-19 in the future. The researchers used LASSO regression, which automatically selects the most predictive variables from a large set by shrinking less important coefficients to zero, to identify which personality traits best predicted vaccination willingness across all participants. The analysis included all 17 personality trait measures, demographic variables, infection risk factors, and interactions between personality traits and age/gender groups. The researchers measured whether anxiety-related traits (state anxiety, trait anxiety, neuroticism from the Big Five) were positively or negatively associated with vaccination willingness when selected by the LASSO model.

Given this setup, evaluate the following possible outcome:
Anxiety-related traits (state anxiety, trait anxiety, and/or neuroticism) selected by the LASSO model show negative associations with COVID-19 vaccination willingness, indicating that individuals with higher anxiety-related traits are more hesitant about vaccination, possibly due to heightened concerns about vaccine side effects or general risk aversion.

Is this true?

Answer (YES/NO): NO